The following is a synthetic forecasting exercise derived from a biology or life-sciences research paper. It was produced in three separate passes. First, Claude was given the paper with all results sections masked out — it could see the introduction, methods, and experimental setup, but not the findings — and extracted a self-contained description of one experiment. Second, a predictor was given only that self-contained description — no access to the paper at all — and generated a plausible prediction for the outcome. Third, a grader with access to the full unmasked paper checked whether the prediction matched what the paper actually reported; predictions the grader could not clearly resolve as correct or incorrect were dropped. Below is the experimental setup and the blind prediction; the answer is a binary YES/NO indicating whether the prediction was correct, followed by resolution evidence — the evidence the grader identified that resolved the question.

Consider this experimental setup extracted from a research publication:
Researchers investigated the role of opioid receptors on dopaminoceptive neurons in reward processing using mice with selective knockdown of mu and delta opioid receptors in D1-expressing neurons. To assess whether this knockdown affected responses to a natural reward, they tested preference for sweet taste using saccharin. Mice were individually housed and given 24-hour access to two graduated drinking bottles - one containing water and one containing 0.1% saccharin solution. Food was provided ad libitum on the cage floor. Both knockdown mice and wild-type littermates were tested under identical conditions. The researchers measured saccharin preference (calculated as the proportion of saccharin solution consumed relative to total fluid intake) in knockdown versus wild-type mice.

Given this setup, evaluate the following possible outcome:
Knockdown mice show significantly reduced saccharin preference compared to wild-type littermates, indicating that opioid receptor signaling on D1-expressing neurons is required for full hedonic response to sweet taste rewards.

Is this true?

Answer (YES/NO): NO